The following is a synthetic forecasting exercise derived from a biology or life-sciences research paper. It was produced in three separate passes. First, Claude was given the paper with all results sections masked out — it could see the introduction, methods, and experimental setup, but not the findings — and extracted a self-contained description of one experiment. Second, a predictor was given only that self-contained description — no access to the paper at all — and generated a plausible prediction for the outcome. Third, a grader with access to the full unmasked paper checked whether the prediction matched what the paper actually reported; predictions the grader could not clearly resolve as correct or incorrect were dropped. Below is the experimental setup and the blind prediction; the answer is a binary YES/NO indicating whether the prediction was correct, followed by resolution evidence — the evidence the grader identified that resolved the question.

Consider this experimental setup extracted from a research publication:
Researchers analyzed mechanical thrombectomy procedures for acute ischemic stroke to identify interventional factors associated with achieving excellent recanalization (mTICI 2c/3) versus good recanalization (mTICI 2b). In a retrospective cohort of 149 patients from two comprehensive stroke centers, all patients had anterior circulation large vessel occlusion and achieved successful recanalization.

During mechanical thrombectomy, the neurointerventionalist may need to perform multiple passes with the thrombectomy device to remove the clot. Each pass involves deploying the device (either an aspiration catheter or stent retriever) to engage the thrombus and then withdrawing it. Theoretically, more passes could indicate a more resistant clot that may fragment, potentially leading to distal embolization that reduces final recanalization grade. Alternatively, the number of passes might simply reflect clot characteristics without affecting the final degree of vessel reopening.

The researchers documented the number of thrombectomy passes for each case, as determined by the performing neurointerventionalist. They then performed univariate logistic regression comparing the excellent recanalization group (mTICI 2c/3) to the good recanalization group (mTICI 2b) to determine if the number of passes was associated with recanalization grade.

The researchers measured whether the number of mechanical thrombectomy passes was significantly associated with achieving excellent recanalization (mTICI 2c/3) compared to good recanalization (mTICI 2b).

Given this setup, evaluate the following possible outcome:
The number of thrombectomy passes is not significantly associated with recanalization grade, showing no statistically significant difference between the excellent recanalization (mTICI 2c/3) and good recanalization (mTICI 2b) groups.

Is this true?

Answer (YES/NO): NO